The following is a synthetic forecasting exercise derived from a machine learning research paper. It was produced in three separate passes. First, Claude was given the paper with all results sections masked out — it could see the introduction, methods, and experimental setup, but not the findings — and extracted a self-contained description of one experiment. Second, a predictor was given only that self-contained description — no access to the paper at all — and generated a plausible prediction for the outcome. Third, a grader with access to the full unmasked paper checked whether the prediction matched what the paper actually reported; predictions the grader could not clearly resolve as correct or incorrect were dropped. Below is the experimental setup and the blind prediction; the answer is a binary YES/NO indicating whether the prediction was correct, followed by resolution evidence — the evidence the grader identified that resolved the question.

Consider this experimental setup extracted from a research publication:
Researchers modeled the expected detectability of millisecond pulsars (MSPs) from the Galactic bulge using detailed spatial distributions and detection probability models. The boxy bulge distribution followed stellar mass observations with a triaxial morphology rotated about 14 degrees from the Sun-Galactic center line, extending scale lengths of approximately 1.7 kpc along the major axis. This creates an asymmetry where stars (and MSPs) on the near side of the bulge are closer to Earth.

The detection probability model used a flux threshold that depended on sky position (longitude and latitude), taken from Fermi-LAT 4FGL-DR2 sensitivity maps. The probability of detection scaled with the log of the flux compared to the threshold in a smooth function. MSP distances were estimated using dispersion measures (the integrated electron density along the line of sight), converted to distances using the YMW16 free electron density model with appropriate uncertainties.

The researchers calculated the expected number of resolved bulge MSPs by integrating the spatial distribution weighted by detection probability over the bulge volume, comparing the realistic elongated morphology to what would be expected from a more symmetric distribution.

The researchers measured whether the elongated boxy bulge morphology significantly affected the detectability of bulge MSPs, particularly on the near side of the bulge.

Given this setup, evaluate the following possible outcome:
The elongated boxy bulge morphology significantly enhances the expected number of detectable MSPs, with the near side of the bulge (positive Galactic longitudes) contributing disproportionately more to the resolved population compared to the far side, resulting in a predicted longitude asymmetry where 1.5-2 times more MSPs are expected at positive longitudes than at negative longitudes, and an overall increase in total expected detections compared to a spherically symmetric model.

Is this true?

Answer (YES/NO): NO